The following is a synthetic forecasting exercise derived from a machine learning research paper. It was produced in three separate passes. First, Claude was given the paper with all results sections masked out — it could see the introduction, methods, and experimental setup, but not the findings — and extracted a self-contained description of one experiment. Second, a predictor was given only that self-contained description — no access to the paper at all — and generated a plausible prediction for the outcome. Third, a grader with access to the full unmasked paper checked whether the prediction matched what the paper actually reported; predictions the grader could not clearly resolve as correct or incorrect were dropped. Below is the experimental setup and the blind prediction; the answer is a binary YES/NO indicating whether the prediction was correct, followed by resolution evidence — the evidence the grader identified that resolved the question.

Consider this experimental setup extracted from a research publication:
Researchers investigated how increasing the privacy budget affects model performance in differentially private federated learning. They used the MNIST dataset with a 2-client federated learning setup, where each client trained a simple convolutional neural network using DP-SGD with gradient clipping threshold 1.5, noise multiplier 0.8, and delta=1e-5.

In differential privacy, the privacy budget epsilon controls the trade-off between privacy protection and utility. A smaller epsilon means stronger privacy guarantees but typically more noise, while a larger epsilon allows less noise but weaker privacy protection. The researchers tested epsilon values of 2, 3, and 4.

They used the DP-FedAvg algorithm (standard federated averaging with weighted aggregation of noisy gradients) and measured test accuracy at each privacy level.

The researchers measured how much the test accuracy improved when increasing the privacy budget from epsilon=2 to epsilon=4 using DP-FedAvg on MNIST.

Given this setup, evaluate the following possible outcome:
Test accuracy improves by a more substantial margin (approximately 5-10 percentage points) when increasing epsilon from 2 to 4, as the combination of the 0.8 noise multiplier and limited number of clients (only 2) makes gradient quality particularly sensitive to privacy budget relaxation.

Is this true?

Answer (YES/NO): YES